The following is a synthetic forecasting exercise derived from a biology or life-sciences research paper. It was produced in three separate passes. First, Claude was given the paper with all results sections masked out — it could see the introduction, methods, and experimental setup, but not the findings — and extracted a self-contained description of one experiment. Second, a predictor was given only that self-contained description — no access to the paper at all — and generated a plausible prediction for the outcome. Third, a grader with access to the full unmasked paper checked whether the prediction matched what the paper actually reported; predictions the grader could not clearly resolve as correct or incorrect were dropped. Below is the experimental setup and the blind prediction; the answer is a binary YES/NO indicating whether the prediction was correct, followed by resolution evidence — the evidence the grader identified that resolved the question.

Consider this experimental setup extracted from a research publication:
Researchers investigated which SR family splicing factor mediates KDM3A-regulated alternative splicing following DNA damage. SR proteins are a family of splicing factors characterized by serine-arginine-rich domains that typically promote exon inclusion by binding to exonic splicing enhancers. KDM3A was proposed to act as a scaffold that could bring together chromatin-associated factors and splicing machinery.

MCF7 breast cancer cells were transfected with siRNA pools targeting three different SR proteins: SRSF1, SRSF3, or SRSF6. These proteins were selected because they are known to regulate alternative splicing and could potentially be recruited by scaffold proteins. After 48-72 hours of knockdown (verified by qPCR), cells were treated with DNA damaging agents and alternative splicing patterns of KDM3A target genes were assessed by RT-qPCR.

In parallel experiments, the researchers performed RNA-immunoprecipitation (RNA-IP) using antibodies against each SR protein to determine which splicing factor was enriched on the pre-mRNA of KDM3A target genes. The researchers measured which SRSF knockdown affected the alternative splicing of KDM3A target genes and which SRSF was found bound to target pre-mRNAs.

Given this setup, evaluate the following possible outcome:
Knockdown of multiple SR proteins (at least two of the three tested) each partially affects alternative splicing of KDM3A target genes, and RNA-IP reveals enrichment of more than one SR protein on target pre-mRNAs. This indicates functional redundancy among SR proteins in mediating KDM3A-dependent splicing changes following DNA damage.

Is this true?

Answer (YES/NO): NO